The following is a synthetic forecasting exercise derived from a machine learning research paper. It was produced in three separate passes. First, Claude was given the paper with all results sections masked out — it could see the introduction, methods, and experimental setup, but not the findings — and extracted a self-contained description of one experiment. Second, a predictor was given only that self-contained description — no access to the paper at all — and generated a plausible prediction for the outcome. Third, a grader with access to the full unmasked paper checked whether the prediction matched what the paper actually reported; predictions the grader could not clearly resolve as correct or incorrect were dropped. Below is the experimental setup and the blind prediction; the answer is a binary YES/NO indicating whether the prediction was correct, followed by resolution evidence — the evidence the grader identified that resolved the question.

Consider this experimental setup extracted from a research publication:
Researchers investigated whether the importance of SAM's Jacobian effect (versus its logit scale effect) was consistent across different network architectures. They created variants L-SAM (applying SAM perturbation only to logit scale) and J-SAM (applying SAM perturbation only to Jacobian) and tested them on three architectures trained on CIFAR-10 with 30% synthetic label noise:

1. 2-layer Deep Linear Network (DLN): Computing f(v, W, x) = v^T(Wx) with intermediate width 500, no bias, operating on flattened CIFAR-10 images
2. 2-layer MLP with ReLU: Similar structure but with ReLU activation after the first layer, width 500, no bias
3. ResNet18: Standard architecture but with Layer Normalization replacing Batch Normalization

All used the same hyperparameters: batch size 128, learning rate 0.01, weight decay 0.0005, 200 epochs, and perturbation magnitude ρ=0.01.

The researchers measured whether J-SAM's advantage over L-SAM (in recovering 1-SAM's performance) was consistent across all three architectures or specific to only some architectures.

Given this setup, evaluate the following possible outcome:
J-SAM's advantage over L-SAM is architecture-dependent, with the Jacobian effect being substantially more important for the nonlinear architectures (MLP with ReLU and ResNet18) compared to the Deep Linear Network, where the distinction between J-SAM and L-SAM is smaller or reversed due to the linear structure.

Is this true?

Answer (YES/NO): NO